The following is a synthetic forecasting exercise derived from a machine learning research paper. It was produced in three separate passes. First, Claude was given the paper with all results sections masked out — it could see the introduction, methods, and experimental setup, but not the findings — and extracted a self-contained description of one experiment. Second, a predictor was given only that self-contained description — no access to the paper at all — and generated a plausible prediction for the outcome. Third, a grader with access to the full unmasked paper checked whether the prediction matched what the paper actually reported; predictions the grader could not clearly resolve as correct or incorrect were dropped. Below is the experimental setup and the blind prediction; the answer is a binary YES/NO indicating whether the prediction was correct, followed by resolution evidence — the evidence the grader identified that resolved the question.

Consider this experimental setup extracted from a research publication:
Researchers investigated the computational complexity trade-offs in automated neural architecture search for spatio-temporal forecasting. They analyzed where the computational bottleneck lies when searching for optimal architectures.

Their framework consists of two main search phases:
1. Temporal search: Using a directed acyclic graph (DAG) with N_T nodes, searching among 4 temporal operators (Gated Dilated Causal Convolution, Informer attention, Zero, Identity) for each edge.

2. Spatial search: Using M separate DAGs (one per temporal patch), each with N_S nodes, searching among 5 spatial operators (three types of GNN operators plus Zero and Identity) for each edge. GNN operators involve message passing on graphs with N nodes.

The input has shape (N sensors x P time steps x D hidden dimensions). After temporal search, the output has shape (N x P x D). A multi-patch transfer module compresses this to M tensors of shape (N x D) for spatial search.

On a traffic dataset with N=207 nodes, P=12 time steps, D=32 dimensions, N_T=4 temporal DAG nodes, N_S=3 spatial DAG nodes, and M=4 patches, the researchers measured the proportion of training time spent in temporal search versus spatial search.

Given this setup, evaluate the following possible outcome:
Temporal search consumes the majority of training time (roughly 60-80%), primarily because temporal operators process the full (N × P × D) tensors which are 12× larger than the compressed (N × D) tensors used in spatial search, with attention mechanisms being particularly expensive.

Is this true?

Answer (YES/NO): YES